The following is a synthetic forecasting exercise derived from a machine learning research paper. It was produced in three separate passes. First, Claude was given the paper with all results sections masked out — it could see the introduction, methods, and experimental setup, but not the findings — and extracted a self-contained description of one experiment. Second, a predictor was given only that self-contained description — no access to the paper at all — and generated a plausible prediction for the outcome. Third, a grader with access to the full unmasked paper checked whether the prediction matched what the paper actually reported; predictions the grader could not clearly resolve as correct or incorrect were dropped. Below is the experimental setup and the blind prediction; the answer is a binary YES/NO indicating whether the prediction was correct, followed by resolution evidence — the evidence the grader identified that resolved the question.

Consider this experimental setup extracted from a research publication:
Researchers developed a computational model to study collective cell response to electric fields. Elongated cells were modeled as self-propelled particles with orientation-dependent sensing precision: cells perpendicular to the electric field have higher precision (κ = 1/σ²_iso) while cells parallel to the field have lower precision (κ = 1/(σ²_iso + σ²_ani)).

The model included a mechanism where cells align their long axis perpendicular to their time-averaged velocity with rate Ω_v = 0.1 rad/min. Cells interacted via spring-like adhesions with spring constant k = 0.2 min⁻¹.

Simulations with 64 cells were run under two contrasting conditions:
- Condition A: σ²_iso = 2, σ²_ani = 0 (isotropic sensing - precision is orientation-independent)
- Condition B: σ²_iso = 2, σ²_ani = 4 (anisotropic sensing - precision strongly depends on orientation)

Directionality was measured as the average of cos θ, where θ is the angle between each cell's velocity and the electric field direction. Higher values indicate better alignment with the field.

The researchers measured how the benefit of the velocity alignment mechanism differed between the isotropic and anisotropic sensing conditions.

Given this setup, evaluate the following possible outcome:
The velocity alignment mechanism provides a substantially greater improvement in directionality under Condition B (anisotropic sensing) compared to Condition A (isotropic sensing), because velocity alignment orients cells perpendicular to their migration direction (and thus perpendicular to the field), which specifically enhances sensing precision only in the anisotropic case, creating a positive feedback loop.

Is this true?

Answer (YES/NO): YES